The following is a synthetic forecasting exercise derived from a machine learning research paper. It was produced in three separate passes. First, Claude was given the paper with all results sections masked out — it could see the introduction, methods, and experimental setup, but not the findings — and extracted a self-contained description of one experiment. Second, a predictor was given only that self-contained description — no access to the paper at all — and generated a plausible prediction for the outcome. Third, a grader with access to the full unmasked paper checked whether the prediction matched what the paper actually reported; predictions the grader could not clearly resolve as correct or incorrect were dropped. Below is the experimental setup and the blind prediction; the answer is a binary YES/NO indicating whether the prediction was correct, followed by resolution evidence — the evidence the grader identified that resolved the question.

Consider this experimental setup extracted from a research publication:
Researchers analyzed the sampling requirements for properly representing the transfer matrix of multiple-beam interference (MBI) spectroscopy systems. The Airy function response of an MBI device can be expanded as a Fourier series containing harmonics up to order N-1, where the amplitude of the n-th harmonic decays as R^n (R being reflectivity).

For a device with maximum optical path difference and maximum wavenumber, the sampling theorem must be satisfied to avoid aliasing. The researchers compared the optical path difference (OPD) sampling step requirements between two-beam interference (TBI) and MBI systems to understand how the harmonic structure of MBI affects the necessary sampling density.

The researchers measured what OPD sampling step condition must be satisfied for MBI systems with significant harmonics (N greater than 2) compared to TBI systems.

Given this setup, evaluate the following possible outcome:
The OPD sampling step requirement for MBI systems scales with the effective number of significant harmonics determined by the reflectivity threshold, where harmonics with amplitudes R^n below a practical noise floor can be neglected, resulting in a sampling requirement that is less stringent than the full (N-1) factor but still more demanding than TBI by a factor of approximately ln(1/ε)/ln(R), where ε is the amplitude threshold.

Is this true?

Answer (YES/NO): NO